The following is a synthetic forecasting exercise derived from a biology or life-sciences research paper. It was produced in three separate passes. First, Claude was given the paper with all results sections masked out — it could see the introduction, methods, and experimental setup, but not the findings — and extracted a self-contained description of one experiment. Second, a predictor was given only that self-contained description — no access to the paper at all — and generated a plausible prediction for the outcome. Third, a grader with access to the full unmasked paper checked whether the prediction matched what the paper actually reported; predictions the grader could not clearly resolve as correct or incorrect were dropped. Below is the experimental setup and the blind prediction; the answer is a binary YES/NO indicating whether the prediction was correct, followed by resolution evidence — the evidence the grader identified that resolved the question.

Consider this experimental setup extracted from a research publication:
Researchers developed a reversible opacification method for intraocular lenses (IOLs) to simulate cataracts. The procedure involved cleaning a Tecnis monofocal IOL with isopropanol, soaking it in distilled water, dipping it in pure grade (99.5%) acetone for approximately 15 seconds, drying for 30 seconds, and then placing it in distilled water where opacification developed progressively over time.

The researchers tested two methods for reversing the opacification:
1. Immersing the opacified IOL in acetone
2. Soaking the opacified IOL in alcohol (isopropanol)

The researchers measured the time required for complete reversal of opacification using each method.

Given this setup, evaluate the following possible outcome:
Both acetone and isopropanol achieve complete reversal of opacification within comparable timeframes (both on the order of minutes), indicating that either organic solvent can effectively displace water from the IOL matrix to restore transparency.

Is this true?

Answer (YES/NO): NO